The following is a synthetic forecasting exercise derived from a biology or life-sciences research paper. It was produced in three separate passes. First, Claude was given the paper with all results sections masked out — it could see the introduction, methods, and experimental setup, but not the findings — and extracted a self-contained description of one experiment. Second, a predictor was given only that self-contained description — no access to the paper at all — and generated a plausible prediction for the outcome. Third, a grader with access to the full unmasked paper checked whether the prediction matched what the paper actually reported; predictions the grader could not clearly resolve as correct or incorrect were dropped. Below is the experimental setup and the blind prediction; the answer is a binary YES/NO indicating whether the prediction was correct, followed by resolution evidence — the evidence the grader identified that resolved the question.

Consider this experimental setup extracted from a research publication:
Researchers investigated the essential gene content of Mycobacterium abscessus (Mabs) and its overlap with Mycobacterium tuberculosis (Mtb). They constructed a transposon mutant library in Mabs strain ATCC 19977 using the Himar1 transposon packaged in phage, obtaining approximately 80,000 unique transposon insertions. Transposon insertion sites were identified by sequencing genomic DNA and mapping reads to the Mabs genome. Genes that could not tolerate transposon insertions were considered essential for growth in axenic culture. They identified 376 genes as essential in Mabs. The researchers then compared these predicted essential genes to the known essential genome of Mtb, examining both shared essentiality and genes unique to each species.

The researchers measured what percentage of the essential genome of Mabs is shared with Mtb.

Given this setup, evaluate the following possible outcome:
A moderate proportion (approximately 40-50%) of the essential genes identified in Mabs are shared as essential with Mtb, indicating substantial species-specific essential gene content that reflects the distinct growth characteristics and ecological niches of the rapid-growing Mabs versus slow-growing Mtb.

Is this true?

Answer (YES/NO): NO